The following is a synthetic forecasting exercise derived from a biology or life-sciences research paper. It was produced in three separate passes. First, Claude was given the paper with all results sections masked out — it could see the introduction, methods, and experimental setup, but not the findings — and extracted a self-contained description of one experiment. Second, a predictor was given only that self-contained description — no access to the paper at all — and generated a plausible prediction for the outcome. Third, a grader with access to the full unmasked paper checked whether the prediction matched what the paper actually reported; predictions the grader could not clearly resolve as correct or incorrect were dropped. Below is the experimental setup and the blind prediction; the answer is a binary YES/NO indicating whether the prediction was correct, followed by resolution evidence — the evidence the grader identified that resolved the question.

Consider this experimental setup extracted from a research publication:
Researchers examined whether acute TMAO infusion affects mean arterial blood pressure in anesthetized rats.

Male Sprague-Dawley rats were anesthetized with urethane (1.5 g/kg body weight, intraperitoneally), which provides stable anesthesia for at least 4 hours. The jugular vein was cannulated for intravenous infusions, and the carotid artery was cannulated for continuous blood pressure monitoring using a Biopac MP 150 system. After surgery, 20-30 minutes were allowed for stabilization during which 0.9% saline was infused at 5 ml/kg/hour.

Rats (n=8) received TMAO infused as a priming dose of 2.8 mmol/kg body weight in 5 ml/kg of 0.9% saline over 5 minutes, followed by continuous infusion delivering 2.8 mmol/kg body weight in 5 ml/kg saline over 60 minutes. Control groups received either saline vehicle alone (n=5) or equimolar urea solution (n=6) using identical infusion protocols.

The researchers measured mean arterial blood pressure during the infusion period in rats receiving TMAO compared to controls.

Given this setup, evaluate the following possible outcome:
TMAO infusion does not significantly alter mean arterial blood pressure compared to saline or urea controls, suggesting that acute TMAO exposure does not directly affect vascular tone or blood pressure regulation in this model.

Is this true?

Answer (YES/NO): YES